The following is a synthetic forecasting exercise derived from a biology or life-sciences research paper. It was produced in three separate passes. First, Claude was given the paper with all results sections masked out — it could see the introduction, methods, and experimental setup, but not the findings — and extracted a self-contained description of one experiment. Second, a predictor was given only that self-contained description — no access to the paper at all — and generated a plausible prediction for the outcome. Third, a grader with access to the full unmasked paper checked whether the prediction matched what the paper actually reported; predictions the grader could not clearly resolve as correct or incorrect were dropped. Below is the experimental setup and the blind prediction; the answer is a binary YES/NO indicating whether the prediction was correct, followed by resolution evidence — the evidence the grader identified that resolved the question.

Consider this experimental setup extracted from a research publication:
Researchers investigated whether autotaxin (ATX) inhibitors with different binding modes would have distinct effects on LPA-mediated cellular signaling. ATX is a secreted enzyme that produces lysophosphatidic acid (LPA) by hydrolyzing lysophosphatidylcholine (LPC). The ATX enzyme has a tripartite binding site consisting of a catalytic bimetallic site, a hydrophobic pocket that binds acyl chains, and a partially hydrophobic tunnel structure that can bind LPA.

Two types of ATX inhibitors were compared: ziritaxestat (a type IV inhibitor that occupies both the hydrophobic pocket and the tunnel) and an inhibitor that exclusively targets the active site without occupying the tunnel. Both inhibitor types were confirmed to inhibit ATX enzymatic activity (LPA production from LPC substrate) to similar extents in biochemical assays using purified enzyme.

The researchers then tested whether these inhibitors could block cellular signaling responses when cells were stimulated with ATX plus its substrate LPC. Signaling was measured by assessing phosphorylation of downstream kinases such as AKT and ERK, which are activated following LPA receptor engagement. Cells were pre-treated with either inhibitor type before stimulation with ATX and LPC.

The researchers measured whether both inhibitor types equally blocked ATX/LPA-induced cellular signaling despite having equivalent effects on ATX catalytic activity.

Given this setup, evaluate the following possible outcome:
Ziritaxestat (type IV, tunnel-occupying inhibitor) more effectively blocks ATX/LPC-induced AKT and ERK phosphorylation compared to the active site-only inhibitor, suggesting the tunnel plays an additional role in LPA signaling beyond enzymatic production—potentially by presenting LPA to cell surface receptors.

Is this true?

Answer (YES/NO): YES